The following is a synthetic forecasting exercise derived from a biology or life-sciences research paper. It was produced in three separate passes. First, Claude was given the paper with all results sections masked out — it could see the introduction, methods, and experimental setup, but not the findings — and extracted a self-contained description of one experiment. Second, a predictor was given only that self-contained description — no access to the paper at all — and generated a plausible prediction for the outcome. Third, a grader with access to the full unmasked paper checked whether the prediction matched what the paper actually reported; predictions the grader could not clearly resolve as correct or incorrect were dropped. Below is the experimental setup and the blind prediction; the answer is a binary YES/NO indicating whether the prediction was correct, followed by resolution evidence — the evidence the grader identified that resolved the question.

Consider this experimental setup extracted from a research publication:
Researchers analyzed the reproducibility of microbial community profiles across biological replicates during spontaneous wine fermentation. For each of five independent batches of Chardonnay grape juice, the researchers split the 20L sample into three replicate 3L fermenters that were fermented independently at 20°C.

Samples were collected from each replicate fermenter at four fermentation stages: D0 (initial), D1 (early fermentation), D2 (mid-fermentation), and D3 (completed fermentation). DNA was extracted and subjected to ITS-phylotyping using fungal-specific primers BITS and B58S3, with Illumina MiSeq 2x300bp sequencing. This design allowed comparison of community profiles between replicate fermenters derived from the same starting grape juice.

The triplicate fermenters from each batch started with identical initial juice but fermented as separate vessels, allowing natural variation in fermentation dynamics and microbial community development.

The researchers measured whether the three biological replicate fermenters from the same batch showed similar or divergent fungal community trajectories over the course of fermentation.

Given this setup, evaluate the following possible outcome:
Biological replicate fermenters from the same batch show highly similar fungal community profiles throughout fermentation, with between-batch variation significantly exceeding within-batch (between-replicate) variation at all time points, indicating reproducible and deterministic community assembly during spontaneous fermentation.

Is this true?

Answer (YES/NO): YES